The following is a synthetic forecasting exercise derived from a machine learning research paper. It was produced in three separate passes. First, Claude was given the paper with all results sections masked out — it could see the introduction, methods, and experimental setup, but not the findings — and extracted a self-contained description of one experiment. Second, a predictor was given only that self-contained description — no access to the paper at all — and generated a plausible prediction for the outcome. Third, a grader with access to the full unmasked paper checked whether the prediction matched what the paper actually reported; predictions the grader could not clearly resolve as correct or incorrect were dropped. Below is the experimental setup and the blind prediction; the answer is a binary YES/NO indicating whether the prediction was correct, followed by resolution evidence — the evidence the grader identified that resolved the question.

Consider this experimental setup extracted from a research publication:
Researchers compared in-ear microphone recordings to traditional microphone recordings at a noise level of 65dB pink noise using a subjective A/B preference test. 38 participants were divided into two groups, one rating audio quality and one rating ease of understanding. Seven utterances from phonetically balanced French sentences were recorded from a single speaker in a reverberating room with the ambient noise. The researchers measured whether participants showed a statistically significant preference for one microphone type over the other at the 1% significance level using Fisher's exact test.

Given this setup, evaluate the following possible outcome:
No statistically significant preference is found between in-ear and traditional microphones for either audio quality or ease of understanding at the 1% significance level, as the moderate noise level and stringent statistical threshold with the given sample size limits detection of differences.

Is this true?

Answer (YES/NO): YES